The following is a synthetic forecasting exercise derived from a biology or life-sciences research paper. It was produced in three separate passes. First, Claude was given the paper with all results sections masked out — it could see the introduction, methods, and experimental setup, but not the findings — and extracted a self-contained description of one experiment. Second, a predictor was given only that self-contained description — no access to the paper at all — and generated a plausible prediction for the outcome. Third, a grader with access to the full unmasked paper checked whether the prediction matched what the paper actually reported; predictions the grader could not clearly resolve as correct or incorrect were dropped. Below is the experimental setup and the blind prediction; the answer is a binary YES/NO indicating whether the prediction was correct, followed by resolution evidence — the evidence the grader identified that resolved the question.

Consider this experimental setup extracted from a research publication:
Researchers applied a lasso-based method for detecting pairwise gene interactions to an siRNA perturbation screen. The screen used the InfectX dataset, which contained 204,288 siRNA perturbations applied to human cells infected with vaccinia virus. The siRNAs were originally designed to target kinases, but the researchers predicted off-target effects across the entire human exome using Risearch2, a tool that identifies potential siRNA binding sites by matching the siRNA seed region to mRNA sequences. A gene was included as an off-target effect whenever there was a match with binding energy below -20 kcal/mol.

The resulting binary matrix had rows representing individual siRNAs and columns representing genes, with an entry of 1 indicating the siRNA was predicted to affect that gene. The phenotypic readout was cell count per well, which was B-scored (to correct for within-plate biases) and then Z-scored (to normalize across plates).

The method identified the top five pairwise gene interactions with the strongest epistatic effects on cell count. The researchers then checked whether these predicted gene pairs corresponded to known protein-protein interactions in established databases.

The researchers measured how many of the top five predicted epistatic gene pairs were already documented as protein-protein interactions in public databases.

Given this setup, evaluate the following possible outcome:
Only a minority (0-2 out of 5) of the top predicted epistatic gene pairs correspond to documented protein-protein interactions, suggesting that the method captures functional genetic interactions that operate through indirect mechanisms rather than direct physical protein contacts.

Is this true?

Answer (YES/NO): YES